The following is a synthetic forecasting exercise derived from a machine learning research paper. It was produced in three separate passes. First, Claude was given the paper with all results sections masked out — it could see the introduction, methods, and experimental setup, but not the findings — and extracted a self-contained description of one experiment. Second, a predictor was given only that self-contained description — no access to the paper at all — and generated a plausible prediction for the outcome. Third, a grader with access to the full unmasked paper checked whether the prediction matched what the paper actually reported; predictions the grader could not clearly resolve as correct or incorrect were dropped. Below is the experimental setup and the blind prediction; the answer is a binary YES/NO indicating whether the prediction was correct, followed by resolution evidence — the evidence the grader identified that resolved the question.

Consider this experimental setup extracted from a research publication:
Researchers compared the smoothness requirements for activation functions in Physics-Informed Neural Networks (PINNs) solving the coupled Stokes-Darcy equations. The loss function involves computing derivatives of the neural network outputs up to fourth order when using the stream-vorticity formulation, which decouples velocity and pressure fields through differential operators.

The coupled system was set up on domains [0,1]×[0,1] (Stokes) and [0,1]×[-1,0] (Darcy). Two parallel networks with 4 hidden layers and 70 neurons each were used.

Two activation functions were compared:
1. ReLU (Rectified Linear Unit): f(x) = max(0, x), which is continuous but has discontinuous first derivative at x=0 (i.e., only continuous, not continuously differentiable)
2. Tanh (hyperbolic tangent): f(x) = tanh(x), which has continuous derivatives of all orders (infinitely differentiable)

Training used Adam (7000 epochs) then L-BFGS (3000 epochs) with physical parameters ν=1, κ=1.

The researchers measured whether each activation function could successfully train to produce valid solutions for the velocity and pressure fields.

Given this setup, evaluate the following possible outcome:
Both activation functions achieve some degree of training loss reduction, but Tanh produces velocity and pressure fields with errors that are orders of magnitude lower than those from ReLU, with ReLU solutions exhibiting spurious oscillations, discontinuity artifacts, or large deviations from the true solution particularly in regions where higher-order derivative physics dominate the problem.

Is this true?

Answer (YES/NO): NO